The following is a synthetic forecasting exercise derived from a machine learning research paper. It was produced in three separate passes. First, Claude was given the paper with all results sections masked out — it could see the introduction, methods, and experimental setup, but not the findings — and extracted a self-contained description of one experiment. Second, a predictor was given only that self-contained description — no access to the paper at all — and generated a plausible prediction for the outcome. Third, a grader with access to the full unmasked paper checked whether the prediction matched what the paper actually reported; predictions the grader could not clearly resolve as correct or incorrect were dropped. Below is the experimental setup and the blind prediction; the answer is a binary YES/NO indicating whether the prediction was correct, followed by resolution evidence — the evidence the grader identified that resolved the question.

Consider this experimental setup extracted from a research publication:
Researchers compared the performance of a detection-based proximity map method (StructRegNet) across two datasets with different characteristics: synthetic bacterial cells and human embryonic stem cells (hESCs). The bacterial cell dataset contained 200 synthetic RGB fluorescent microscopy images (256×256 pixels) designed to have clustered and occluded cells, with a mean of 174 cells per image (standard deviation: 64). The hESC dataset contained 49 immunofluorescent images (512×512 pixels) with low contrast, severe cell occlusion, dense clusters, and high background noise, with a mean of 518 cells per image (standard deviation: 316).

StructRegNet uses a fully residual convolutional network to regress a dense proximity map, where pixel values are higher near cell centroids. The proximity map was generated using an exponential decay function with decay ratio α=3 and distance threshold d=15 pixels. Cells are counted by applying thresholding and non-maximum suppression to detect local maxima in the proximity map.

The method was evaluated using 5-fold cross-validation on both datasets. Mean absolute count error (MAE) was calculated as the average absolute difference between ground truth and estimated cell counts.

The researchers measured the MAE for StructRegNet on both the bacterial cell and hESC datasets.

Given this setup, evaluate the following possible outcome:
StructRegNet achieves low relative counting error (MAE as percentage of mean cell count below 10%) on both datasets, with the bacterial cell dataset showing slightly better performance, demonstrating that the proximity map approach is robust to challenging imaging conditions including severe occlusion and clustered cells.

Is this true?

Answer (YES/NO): NO